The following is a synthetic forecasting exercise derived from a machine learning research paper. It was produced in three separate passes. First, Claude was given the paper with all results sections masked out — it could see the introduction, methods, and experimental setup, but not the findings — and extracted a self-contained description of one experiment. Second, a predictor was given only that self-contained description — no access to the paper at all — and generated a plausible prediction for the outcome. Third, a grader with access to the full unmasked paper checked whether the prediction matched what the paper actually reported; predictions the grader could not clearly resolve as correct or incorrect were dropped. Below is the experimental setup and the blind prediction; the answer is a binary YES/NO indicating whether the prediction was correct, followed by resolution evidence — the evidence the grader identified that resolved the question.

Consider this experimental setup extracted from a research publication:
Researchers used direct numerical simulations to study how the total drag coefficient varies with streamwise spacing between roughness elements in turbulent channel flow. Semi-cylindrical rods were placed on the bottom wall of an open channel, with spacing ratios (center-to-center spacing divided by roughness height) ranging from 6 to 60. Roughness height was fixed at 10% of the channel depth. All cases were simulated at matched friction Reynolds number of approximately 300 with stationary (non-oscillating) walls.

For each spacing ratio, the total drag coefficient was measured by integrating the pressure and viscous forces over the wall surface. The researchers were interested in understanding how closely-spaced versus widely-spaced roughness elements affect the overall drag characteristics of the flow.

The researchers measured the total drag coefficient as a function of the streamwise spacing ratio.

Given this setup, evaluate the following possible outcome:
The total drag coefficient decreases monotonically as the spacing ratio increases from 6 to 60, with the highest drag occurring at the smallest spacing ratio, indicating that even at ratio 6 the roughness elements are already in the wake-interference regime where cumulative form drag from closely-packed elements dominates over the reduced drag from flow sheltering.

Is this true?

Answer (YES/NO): NO